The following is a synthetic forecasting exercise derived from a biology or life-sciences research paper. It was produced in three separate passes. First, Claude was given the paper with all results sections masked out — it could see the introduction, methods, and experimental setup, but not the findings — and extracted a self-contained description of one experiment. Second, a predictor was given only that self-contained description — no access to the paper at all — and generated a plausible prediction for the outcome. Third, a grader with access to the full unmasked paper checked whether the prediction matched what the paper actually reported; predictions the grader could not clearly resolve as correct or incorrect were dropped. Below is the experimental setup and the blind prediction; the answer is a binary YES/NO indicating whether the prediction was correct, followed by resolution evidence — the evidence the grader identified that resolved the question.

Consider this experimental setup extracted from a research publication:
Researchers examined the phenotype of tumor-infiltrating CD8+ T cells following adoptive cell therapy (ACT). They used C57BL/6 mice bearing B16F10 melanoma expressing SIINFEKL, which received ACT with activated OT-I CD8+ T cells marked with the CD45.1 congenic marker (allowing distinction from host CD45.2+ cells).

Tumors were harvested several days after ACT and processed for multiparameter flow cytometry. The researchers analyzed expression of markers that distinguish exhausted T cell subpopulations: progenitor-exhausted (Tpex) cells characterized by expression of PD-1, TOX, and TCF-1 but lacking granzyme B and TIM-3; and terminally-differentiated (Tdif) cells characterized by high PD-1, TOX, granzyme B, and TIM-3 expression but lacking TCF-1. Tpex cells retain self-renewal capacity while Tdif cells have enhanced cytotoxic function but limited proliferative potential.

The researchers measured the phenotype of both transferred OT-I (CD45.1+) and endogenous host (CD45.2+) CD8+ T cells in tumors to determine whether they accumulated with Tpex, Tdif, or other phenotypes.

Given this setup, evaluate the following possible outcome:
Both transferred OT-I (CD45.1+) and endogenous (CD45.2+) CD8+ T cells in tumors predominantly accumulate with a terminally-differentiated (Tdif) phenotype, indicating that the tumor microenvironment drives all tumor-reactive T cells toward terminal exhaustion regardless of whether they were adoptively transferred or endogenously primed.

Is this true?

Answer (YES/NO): NO